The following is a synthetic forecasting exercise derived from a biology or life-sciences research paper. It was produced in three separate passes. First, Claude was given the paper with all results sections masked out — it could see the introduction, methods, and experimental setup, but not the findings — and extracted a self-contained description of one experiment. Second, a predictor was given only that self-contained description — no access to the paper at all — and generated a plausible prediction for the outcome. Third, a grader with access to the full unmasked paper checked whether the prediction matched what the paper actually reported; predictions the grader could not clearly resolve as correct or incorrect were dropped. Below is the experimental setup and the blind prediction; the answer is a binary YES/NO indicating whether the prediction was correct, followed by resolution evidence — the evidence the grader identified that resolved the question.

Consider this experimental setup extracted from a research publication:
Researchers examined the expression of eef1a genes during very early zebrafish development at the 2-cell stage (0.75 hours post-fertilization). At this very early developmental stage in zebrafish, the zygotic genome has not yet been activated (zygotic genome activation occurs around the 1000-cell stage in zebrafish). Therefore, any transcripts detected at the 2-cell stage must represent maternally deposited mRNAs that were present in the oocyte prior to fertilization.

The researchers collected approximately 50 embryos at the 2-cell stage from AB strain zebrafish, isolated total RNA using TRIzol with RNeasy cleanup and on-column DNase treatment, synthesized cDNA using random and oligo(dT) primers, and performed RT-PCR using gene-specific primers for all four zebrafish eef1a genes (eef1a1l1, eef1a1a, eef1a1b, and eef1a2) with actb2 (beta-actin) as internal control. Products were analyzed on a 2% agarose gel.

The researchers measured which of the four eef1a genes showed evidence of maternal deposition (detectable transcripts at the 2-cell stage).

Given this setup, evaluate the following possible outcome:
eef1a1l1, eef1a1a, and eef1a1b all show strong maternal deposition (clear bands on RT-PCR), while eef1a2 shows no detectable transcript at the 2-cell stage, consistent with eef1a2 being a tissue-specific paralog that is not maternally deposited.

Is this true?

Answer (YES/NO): NO